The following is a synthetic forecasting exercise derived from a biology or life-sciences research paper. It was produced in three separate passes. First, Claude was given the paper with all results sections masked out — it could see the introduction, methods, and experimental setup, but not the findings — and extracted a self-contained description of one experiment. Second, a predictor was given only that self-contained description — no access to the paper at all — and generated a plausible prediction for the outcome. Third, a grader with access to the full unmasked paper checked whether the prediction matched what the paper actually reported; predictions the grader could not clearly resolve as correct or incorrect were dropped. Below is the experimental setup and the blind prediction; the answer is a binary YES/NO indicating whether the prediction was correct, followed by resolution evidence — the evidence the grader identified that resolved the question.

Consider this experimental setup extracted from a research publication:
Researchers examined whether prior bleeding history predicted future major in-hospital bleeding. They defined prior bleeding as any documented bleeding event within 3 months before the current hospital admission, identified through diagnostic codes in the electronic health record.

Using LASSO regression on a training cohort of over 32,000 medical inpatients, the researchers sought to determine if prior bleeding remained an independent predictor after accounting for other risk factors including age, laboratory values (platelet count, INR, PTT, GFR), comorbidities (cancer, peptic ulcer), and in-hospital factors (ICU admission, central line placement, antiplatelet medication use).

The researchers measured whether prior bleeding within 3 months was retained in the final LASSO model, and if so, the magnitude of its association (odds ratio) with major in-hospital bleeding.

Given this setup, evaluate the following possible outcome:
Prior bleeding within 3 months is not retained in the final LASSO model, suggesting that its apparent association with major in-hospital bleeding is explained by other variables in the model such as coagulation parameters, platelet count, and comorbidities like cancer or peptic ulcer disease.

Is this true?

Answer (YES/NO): NO